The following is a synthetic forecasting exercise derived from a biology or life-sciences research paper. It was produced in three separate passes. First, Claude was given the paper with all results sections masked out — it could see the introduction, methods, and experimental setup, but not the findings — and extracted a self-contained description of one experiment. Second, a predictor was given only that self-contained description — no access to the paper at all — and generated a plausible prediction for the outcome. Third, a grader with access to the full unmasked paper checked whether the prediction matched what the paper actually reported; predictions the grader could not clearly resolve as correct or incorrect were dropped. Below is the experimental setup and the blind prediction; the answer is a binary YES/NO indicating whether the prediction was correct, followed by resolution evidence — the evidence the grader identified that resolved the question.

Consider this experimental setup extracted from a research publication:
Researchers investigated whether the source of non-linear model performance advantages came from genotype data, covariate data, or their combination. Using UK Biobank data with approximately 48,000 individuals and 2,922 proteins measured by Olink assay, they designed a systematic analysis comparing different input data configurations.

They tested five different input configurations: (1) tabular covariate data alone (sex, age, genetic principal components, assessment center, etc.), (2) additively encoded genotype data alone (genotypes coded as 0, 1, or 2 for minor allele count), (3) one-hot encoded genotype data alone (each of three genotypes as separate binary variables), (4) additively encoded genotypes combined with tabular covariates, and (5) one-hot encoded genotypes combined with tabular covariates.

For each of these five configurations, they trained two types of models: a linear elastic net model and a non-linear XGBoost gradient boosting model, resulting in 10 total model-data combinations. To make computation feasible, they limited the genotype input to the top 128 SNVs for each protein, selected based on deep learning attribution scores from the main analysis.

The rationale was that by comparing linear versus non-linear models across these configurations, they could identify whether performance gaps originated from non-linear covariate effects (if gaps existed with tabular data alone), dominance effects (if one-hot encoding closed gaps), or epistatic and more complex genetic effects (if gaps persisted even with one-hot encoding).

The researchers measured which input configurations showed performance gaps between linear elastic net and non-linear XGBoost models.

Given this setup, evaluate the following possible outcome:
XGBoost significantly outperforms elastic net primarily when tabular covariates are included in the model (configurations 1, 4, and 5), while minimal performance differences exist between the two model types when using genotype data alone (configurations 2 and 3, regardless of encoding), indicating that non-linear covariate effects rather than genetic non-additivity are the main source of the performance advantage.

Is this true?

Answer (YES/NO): NO